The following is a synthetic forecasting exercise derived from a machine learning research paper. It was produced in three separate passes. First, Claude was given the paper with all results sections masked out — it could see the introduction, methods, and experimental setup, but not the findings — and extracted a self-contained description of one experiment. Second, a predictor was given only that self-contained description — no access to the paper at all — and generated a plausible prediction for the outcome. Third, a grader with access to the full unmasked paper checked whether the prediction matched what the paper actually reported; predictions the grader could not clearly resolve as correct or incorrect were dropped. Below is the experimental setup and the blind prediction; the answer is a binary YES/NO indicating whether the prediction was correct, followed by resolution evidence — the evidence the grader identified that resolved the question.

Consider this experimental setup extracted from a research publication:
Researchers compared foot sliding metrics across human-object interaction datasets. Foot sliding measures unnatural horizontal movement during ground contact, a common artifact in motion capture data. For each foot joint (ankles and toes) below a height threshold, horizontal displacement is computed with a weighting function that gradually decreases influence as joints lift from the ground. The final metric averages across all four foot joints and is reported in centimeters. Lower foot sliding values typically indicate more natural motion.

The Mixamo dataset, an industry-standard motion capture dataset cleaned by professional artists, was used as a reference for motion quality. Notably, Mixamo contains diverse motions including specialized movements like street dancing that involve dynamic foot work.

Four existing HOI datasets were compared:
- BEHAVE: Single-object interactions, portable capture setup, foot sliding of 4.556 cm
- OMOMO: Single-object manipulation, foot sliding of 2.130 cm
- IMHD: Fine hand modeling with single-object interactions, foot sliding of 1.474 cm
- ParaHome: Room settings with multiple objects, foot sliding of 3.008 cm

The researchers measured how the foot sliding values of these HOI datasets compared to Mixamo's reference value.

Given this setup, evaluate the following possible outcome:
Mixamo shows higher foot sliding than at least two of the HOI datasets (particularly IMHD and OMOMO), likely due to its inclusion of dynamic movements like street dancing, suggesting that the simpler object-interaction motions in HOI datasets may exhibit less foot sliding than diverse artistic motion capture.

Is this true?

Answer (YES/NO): YES